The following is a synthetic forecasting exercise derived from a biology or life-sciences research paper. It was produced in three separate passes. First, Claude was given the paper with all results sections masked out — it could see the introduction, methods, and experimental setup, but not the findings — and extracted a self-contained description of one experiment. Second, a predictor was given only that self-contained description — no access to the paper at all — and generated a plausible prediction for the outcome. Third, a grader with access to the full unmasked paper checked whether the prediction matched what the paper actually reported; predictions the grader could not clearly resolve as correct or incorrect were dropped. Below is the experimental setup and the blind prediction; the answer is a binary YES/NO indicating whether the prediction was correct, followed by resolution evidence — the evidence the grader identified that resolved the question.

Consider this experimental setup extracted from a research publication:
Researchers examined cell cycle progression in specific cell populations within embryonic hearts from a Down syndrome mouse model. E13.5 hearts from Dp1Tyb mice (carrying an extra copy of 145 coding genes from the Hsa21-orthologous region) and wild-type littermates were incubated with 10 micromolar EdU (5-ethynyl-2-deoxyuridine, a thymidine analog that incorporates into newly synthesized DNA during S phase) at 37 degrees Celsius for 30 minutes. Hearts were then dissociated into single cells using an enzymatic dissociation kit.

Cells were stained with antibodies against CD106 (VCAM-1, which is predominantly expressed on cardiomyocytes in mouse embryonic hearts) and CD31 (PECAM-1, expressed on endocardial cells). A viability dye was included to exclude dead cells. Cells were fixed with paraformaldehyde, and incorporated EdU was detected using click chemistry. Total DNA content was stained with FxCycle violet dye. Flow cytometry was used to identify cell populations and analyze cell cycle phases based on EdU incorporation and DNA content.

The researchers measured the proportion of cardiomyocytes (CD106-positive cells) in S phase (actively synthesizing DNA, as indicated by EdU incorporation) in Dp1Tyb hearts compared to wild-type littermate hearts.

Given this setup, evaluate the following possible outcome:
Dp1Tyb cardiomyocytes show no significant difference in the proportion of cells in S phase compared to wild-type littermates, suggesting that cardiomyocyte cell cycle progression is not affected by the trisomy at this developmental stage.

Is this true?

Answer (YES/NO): NO